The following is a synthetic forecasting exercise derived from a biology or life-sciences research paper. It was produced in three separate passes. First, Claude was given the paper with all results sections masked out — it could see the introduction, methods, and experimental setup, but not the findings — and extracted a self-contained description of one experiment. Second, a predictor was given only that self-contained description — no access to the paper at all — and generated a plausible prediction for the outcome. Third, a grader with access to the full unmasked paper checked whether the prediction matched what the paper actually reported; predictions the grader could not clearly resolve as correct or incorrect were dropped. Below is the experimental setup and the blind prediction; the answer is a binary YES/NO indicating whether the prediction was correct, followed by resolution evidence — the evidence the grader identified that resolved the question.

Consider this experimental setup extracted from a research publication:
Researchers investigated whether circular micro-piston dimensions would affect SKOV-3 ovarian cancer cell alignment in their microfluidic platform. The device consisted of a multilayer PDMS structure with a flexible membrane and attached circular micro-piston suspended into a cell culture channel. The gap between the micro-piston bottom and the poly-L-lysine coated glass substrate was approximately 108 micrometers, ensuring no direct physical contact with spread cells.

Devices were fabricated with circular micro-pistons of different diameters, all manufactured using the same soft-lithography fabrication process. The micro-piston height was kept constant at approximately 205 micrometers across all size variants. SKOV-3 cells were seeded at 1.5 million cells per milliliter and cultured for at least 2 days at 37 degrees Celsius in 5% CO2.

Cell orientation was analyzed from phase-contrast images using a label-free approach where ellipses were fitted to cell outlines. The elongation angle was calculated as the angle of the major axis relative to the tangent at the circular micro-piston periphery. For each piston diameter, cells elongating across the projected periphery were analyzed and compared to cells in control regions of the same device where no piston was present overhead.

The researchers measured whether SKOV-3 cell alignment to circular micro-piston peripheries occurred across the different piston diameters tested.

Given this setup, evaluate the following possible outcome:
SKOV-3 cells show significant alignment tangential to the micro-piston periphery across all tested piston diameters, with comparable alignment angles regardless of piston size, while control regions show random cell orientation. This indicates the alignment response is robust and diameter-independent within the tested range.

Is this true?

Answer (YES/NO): NO